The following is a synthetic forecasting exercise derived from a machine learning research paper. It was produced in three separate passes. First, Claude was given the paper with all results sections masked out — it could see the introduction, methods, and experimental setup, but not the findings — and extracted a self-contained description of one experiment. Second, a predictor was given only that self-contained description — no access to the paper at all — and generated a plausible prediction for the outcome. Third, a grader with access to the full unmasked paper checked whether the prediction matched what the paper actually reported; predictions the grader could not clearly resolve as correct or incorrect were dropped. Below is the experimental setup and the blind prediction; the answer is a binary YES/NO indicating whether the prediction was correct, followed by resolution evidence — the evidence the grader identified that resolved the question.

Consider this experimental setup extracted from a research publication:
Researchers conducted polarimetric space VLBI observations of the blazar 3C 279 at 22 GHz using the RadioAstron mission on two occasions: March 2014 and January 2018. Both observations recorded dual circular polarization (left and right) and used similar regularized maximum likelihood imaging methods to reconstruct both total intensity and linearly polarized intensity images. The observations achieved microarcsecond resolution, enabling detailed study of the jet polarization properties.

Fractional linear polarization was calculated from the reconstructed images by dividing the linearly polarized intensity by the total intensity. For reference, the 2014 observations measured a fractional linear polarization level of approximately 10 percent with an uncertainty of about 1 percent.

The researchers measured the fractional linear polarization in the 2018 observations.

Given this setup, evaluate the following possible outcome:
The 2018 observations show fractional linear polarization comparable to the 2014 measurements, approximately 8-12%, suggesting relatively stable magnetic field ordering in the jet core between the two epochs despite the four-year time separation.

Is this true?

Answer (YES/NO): NO